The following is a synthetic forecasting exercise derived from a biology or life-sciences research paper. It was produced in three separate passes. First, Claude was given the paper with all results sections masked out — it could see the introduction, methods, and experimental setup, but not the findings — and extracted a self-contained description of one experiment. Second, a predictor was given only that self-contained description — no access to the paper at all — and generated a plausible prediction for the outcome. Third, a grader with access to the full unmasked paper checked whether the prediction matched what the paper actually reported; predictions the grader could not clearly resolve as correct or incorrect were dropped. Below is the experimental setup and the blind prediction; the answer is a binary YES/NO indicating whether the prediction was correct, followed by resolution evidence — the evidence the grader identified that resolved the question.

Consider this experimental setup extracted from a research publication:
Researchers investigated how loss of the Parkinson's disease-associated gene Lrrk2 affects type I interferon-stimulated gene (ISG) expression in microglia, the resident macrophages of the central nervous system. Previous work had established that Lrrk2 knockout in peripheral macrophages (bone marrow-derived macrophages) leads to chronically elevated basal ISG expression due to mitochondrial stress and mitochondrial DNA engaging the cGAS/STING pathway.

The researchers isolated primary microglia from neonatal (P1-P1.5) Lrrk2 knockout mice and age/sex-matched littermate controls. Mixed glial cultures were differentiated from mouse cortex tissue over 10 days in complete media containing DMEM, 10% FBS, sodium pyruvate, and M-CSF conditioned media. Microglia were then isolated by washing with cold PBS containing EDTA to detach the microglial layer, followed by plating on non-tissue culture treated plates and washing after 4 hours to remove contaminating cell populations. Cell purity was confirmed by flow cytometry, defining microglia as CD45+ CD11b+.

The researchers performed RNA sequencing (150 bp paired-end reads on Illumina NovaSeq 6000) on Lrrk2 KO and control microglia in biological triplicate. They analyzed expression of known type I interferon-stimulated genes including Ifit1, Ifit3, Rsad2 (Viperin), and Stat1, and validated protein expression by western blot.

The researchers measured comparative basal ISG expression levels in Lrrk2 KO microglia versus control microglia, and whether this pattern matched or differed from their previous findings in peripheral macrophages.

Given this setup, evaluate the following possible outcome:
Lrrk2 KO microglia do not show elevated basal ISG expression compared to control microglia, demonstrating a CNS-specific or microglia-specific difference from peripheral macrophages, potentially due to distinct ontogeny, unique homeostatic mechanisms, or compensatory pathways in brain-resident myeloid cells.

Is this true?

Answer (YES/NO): YES